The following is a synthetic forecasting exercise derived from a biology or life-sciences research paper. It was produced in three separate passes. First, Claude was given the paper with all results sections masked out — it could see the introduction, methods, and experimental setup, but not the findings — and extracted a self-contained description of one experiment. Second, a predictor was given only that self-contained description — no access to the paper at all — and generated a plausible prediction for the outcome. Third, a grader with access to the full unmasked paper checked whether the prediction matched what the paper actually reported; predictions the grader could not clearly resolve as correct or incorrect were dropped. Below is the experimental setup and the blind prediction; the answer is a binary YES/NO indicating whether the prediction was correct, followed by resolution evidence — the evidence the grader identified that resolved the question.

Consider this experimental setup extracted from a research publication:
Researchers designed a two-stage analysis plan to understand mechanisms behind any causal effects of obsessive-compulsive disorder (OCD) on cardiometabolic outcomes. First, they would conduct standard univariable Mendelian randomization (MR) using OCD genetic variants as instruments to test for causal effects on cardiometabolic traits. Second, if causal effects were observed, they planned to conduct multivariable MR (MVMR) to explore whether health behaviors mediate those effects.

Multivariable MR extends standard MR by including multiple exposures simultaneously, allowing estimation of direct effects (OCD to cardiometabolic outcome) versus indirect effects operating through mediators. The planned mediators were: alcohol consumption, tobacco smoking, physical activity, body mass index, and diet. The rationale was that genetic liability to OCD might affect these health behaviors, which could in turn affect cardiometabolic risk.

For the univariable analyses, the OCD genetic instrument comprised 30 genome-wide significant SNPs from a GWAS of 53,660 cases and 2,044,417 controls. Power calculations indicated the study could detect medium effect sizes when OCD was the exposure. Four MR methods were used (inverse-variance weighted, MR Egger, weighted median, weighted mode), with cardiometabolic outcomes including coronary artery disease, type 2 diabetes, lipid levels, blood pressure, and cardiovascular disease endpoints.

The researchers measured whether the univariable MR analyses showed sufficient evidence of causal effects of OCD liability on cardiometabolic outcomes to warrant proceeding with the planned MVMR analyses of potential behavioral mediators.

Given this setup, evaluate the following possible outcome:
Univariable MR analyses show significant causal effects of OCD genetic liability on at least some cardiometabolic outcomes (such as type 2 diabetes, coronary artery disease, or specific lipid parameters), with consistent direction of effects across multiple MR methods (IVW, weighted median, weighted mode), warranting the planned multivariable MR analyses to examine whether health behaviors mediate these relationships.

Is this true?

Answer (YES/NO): NO